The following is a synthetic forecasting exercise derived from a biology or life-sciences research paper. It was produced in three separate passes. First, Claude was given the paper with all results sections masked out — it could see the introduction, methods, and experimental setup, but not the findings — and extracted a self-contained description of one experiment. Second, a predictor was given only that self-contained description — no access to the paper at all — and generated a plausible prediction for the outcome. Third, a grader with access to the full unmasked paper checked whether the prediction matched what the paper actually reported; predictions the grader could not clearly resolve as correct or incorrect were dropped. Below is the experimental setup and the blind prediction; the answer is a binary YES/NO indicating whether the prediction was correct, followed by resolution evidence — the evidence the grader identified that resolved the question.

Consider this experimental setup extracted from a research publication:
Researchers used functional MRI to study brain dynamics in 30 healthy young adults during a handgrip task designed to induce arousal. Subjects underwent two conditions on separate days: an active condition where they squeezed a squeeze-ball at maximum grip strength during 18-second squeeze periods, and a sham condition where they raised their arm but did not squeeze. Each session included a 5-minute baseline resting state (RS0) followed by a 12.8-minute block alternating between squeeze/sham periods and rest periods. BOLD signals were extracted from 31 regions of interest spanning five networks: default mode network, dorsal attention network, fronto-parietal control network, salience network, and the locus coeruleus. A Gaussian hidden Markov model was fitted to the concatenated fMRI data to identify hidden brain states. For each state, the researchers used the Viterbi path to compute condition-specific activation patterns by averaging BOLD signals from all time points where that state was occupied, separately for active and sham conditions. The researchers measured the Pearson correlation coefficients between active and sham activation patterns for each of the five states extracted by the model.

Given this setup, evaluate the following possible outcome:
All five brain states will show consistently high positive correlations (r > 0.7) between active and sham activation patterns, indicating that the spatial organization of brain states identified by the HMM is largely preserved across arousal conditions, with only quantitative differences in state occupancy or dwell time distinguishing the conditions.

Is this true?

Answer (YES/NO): NO